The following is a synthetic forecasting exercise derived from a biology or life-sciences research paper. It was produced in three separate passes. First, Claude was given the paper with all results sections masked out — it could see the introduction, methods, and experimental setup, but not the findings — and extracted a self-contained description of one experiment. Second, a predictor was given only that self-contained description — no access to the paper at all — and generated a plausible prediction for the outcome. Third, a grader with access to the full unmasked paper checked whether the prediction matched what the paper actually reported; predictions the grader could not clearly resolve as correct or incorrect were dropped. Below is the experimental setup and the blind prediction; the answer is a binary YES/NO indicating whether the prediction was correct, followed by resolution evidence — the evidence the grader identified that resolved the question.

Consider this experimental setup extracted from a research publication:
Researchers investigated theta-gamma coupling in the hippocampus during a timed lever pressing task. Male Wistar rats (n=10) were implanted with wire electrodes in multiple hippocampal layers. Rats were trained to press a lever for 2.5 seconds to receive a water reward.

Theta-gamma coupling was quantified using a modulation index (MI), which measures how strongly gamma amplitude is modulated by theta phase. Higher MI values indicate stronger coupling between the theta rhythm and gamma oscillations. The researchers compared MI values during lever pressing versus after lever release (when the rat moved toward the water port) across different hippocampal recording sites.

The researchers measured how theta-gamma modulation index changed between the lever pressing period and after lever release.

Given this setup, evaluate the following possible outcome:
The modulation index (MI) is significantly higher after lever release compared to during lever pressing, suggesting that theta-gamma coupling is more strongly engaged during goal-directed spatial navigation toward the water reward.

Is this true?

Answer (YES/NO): YES